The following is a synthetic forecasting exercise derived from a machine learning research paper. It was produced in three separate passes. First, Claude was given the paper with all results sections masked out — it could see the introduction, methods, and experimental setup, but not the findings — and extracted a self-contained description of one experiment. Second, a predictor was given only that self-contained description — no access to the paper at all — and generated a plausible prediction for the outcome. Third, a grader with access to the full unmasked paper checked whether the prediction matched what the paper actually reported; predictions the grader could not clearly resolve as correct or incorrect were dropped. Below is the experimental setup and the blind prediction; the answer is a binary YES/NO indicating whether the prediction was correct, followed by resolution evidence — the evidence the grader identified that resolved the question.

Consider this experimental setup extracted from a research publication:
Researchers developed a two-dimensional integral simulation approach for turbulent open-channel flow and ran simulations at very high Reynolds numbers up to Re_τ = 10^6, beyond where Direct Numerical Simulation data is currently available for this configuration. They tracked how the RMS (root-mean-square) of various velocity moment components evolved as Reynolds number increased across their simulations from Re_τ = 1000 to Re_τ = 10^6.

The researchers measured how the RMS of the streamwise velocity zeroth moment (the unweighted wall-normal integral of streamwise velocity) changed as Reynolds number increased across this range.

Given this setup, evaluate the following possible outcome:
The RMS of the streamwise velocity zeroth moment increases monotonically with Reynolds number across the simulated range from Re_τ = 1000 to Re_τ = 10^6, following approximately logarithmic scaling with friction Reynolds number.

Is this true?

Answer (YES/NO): NO